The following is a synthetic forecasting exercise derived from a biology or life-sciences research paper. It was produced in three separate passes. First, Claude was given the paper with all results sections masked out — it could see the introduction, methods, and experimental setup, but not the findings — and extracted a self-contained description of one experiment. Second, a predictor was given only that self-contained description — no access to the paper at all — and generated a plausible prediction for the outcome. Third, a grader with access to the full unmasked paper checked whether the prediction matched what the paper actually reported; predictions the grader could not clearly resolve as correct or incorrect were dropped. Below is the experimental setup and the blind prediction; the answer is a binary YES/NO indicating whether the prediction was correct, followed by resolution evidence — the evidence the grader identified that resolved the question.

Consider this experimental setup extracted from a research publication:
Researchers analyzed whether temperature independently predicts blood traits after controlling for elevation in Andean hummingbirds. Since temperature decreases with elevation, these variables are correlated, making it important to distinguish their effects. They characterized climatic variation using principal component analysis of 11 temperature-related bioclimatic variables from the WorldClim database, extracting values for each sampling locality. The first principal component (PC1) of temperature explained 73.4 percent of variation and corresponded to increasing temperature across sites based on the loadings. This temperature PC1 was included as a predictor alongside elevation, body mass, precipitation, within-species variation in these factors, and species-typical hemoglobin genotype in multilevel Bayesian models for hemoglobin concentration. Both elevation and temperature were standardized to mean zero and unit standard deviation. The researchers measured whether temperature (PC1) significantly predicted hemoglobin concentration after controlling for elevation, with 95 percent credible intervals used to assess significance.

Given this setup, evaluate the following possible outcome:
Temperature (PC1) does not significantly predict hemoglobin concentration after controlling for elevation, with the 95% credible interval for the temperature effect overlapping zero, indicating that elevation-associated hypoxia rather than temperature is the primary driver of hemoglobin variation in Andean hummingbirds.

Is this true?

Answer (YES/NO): YES